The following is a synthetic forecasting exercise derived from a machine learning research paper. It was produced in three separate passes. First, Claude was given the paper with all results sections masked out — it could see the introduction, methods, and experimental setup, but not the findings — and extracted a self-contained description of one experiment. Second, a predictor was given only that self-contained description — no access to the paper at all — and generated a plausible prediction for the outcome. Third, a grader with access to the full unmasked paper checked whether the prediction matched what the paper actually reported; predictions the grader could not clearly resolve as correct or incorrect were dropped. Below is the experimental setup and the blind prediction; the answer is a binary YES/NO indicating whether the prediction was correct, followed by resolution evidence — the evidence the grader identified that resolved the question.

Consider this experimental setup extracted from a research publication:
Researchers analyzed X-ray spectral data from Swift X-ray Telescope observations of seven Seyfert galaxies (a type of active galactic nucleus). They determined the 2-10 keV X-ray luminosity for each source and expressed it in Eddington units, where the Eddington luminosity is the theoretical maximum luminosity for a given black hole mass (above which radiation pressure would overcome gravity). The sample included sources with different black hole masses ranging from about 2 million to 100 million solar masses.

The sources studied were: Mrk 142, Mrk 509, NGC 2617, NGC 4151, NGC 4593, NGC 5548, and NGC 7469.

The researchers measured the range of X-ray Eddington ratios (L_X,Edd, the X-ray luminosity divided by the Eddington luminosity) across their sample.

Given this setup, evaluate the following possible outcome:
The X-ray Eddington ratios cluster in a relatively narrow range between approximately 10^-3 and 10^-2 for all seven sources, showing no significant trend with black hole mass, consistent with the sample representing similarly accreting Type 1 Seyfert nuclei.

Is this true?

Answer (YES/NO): NO